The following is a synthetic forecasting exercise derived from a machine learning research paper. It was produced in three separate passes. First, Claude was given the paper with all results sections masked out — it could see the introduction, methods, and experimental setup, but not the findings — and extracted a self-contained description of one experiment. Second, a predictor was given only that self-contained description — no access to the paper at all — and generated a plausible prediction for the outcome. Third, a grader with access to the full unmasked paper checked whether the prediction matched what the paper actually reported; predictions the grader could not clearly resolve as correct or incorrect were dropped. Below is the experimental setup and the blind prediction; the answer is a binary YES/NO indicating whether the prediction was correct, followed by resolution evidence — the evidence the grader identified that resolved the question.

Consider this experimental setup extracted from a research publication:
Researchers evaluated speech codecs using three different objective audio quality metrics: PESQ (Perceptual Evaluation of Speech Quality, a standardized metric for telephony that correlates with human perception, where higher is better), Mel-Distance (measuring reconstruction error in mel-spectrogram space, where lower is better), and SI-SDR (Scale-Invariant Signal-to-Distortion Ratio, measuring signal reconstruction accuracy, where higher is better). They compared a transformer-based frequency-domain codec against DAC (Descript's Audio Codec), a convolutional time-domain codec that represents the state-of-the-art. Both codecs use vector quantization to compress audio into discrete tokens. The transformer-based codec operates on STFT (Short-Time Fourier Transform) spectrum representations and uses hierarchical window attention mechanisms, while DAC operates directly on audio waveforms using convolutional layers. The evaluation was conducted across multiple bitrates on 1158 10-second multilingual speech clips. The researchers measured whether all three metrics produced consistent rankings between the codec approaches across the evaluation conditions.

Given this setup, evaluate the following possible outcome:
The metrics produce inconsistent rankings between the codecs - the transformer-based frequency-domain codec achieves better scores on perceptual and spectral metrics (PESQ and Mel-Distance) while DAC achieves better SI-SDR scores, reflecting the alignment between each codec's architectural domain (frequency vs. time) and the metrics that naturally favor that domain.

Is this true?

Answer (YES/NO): NO